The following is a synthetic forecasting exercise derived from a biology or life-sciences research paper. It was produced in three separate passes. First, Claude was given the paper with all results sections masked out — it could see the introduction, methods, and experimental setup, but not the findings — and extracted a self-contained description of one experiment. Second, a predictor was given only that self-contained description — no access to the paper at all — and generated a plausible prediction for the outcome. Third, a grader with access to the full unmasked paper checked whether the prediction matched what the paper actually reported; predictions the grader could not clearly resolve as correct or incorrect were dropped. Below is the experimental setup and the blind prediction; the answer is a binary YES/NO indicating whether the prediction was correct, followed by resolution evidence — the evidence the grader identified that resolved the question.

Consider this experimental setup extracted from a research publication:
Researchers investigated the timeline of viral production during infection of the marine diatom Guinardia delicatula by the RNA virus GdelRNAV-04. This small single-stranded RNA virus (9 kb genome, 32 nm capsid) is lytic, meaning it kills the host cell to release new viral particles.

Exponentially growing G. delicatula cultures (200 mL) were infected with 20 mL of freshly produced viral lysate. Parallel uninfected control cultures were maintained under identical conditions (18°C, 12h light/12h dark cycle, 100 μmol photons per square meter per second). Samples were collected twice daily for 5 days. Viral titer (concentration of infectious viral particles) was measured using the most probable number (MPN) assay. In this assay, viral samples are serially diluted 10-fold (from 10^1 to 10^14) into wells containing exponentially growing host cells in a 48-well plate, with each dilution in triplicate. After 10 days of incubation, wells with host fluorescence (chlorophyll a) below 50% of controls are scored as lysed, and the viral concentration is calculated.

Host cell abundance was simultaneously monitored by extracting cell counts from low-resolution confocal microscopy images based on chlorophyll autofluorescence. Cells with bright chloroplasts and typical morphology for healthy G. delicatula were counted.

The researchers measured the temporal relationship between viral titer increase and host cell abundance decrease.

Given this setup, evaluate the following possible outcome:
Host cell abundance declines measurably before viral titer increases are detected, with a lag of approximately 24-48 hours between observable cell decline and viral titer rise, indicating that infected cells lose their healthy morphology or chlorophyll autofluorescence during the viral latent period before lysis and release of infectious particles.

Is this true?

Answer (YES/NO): NO